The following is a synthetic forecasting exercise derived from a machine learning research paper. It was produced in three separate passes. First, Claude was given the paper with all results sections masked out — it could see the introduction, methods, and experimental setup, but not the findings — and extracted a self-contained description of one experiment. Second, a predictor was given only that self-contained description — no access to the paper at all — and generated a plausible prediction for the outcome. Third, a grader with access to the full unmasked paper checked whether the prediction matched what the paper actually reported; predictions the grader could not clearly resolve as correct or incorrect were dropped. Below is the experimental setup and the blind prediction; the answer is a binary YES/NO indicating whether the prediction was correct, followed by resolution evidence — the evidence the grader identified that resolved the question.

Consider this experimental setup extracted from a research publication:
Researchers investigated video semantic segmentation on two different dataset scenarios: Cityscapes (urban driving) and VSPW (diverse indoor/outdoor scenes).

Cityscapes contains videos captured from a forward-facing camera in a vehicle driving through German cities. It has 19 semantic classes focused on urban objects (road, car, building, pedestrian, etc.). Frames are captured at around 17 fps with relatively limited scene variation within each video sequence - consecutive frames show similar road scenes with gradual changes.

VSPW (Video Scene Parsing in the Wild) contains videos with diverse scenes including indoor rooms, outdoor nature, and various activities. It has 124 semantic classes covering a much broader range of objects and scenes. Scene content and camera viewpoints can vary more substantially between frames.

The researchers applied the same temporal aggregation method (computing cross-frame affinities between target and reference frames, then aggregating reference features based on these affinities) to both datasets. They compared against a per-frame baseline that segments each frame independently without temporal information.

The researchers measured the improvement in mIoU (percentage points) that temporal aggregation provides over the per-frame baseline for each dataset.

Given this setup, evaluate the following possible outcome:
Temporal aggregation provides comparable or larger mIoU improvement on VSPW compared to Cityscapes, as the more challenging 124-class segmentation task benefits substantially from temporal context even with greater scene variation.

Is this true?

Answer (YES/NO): YES